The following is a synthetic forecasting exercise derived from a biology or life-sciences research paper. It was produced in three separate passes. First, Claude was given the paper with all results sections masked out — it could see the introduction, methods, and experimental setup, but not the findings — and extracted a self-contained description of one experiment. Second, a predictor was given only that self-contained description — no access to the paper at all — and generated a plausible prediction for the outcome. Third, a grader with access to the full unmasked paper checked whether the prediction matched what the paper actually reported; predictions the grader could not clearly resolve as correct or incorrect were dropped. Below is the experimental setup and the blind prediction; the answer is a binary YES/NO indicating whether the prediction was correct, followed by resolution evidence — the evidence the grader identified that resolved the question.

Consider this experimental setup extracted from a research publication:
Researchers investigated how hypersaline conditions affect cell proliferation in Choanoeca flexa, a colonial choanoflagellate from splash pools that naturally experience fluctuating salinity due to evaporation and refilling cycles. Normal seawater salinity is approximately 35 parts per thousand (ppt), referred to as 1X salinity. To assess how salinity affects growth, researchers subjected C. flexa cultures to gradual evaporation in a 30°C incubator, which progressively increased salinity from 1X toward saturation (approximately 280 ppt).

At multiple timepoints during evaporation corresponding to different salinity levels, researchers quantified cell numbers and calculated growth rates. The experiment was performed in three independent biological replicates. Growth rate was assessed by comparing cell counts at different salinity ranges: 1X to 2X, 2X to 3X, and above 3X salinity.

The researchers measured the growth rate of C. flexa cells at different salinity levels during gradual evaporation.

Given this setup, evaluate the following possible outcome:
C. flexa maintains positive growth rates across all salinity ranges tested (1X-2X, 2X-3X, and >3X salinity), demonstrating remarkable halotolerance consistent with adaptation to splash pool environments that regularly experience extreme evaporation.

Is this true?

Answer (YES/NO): NO